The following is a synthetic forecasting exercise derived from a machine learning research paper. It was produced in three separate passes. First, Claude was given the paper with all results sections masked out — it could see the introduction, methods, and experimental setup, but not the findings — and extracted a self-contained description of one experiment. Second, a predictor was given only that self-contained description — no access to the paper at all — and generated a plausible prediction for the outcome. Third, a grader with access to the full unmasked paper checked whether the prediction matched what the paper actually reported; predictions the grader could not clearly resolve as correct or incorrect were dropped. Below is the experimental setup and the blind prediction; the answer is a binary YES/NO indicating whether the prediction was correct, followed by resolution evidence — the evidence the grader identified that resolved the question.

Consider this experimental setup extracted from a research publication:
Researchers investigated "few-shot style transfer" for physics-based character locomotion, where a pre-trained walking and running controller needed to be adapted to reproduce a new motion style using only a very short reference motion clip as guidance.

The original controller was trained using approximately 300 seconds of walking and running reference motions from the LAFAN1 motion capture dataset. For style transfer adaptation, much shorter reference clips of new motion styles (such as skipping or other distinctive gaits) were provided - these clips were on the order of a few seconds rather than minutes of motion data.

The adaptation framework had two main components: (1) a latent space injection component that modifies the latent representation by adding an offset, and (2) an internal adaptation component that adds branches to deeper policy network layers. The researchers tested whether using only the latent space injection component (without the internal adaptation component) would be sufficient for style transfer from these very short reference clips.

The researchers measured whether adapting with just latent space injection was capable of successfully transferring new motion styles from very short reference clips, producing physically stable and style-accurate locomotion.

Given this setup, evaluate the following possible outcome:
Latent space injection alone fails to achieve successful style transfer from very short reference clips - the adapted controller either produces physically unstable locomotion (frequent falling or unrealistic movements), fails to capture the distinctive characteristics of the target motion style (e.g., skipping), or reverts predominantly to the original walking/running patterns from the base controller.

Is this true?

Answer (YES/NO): NO